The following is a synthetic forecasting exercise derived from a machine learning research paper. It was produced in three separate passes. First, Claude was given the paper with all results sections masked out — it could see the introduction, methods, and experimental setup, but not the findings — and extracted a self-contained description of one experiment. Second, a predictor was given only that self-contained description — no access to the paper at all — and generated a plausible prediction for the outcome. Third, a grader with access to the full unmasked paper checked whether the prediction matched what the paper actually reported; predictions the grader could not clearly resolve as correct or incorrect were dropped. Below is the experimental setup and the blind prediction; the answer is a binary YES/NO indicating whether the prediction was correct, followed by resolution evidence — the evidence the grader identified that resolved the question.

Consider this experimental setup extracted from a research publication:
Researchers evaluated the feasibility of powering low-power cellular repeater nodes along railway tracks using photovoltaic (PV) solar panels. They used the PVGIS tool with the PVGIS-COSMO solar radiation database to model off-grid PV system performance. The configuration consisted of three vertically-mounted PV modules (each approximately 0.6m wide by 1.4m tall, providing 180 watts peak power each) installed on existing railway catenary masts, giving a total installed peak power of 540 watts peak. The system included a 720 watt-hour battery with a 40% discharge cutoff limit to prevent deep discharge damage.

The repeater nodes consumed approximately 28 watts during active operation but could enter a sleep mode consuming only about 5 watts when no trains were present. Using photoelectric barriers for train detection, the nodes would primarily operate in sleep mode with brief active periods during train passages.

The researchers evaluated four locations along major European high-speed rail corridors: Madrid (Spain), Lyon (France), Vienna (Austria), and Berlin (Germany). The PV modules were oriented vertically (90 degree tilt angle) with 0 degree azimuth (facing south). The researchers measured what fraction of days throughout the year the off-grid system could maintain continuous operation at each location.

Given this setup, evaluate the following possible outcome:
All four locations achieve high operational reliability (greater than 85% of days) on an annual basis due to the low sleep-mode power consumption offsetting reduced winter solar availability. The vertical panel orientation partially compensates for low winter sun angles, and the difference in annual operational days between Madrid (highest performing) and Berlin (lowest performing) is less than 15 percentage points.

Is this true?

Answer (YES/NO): YES